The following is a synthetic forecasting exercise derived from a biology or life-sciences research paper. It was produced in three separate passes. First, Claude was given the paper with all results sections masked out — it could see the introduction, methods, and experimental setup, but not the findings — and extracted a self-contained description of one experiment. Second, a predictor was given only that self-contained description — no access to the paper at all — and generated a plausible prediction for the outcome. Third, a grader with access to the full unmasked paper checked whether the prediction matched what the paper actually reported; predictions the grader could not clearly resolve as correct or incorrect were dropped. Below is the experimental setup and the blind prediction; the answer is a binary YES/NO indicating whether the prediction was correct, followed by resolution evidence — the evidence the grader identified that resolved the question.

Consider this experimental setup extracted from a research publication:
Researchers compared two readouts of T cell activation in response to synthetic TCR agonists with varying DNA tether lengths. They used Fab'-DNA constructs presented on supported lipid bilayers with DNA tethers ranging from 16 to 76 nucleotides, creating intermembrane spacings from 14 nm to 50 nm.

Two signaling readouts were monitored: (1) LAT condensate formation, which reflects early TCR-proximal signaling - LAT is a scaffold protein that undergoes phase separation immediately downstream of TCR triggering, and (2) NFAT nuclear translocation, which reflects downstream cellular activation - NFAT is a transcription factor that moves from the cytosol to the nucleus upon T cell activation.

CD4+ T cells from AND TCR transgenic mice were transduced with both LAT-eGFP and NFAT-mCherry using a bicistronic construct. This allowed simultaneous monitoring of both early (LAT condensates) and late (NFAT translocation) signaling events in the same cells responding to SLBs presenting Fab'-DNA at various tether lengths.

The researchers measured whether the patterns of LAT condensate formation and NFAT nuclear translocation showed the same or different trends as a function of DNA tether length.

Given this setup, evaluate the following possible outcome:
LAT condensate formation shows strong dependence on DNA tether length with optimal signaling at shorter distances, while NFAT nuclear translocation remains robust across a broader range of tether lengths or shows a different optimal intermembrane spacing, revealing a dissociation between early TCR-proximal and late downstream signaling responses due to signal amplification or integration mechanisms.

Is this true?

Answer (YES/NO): NO